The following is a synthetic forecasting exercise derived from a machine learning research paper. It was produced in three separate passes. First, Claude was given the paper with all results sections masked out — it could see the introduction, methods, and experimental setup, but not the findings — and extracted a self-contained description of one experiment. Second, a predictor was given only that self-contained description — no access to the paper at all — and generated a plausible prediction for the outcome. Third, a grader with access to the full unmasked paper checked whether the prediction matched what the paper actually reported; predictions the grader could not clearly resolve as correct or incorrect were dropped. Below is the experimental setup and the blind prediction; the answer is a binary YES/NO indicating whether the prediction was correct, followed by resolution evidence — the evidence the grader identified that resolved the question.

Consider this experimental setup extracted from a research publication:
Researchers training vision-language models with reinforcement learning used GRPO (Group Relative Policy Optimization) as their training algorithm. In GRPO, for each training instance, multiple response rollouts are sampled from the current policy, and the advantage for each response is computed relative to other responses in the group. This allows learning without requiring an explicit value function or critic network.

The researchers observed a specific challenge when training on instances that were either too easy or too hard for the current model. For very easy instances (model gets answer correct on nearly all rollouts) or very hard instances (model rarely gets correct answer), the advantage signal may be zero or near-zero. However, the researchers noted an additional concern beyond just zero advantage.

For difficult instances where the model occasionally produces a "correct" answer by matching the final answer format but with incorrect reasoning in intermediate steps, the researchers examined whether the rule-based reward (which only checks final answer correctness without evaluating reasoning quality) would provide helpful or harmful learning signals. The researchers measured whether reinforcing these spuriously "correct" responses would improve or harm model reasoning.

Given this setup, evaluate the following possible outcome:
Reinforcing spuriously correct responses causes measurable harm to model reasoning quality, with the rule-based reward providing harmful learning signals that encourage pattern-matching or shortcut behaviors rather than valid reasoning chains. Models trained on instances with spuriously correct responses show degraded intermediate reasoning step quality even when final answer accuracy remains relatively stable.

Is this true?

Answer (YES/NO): NO